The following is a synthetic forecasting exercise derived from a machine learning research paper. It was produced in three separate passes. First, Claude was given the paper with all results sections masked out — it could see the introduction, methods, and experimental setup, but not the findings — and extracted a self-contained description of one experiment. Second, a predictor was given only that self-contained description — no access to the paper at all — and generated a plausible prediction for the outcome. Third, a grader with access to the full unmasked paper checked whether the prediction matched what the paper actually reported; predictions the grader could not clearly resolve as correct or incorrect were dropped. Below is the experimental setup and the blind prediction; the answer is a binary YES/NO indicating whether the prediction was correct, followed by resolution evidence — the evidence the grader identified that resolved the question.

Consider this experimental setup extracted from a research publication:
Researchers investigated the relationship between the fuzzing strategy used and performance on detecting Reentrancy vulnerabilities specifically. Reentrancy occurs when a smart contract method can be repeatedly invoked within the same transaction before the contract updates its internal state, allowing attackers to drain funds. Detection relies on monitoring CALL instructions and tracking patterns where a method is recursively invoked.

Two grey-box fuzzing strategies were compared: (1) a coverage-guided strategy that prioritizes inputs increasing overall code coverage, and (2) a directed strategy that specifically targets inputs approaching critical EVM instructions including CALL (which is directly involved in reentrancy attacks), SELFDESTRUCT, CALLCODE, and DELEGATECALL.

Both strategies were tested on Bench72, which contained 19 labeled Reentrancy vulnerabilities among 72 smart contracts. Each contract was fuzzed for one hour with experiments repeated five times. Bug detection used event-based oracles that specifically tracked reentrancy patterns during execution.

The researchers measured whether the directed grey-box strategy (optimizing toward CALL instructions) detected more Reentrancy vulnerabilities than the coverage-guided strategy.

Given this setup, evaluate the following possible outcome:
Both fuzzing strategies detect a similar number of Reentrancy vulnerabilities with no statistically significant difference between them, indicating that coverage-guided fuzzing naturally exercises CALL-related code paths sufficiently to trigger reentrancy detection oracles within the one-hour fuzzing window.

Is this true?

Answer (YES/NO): YES